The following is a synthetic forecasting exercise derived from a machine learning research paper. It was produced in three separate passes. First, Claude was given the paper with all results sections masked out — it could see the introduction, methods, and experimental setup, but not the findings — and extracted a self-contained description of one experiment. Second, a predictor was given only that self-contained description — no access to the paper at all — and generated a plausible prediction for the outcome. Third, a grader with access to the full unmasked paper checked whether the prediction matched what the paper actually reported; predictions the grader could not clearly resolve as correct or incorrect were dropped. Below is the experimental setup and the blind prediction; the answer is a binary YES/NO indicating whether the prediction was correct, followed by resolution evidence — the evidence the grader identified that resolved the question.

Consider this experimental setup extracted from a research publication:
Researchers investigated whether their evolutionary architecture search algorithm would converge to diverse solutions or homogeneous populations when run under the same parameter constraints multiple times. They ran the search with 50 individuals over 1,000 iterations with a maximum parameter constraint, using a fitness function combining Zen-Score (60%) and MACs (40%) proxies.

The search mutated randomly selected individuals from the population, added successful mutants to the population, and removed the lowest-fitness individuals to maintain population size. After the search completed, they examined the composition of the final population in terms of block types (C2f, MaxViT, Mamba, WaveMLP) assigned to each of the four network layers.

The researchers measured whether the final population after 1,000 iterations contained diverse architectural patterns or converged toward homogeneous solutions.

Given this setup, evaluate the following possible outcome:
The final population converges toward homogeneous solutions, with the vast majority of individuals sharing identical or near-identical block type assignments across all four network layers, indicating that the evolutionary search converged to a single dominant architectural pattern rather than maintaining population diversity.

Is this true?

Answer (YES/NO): YES